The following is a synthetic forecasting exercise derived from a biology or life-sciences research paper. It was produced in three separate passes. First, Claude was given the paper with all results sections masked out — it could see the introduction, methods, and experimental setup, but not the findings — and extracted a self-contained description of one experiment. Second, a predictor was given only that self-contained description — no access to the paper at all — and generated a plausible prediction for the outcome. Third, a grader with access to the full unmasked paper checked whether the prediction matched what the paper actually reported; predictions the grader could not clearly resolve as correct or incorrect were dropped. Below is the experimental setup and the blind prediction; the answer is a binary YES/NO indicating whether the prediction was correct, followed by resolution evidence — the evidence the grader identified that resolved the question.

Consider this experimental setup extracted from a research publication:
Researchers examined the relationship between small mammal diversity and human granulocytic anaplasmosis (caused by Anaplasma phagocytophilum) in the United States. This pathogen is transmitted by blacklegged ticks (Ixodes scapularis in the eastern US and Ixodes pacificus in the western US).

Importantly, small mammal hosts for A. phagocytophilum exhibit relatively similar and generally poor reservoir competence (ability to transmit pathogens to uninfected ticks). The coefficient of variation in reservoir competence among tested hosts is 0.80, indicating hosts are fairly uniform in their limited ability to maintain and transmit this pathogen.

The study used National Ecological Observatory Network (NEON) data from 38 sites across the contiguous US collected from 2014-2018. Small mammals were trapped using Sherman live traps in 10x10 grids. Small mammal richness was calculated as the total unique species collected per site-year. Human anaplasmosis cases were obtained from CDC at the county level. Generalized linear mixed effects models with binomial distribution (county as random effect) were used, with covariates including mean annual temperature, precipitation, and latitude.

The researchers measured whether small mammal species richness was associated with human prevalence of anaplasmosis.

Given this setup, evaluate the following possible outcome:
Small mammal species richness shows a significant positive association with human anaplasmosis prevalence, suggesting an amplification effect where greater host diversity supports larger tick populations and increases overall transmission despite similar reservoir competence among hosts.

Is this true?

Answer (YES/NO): YES